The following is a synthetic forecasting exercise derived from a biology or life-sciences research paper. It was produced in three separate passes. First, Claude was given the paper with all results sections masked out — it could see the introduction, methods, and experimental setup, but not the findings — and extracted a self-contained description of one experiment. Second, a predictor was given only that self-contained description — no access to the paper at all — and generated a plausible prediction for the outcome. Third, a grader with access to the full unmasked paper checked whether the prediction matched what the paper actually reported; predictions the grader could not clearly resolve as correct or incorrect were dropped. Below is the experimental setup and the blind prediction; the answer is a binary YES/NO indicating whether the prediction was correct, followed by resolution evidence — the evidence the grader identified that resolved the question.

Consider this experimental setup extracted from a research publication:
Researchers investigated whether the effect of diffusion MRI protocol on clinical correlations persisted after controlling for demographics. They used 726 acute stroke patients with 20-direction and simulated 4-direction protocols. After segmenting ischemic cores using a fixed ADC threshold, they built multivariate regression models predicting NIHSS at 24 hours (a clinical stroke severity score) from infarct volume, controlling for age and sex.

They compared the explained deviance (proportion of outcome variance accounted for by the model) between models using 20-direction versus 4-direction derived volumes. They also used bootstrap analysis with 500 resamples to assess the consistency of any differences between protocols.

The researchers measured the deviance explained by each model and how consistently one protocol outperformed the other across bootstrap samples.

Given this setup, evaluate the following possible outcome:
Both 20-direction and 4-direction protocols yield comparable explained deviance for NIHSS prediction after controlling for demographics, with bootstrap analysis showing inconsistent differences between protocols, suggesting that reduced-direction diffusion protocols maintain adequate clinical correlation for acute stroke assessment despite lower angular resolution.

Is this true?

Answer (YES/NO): NO